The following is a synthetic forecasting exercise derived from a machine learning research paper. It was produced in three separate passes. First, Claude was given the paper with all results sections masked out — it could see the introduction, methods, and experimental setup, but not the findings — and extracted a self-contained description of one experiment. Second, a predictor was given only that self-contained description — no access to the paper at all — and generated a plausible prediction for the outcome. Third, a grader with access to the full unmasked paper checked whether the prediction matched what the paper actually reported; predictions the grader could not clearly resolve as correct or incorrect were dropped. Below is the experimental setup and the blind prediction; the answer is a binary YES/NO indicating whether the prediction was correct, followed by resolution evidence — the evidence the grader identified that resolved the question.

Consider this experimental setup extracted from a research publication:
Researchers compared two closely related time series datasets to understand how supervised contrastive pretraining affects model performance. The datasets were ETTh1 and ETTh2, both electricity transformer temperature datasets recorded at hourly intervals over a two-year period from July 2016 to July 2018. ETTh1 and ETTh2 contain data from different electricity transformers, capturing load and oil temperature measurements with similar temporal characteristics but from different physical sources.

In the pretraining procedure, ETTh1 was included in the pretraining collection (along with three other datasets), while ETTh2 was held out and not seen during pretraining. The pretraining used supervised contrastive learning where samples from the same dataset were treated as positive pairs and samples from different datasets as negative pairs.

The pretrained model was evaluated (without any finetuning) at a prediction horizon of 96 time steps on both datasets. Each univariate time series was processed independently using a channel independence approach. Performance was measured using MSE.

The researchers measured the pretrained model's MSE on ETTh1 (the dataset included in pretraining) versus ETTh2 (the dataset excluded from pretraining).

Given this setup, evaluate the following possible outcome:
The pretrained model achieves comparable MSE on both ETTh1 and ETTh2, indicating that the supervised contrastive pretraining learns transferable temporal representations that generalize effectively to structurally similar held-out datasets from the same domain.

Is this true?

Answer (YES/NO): NO